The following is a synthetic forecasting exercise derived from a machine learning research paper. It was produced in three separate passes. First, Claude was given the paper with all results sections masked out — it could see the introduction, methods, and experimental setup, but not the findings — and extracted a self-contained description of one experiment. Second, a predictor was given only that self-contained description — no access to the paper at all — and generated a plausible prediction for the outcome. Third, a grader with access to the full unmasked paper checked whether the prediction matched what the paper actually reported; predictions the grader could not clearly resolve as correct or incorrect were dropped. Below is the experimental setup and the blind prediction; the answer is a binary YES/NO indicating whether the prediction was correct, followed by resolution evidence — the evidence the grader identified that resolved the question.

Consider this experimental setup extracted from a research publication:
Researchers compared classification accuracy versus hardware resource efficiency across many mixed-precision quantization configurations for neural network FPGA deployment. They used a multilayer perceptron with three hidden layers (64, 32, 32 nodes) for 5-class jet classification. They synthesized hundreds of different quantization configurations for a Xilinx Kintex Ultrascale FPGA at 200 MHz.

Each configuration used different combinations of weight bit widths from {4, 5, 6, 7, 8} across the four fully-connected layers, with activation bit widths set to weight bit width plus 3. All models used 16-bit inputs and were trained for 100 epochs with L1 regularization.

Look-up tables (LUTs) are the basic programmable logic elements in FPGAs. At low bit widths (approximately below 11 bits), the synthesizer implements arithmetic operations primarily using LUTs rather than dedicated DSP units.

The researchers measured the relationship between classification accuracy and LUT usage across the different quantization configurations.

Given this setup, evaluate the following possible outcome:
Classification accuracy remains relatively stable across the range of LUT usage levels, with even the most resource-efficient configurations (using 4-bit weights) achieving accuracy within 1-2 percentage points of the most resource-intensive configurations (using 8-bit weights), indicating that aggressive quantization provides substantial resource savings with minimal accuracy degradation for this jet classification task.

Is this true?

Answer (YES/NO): NO